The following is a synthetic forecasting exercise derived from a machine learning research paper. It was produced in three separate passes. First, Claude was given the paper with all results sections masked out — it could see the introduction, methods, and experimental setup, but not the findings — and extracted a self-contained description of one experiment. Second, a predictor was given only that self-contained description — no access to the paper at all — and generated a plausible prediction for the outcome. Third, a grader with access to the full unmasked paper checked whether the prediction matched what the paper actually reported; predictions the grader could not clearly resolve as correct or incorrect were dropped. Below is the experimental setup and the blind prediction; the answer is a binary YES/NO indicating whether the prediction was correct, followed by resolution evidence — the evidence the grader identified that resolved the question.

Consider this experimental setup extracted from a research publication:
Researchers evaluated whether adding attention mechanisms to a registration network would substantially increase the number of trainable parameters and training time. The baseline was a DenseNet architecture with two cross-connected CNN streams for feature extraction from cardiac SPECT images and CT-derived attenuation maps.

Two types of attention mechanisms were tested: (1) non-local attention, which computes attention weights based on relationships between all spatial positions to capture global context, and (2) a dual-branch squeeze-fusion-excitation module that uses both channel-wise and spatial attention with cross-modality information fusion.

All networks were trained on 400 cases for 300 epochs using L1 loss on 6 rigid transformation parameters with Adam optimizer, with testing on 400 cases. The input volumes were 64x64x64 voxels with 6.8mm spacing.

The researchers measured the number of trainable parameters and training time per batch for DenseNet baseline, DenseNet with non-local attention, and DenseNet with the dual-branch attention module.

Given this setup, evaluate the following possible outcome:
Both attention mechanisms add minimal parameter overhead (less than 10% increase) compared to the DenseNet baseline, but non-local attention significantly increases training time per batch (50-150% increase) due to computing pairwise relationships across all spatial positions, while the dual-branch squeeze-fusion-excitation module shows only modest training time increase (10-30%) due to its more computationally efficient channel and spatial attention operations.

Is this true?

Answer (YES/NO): NO